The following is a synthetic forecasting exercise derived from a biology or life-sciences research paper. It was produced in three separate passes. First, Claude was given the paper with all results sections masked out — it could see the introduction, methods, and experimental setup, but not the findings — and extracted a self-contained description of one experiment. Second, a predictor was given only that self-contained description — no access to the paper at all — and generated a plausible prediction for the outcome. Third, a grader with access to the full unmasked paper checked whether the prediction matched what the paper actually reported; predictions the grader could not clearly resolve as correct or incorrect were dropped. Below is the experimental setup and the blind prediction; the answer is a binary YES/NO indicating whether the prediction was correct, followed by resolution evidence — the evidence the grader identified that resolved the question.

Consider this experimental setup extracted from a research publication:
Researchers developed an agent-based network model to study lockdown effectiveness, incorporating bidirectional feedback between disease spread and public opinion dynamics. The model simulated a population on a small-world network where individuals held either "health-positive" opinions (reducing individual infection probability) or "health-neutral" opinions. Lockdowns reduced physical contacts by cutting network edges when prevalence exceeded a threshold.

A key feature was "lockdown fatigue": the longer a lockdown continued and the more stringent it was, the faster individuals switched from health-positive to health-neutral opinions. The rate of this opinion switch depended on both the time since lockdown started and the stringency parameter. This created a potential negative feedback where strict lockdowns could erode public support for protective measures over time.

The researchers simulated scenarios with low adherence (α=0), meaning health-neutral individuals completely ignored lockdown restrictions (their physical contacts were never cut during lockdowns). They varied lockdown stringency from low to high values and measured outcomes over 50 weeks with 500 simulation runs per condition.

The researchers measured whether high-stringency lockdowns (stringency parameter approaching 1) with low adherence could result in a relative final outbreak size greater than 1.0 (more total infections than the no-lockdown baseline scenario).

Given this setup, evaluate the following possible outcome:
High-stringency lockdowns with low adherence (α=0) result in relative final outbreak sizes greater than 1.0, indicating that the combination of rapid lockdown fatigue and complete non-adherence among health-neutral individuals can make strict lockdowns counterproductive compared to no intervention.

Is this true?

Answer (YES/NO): YES